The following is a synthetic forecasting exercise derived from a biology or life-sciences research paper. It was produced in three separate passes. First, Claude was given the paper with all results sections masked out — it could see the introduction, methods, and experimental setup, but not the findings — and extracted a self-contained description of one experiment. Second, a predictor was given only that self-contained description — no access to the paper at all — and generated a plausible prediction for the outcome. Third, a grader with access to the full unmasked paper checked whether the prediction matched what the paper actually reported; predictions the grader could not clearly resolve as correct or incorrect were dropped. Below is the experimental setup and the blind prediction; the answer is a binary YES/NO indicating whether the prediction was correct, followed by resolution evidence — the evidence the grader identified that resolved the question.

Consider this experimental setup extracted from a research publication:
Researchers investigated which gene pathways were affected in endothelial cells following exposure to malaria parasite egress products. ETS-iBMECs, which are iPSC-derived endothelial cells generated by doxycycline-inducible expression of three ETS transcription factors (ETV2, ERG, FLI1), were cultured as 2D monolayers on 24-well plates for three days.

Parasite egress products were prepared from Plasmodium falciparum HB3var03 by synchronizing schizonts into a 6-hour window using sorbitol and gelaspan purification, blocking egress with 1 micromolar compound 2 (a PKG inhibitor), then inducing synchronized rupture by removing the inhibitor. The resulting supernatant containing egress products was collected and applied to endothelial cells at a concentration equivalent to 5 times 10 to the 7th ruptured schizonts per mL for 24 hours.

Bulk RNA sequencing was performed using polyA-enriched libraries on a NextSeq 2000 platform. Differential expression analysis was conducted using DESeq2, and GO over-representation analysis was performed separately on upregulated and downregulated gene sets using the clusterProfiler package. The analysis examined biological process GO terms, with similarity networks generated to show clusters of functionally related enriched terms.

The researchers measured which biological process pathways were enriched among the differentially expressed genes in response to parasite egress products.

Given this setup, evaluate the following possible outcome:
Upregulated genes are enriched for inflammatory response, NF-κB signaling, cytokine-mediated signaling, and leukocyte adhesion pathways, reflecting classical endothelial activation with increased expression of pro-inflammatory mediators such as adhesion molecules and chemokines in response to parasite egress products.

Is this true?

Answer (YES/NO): NO